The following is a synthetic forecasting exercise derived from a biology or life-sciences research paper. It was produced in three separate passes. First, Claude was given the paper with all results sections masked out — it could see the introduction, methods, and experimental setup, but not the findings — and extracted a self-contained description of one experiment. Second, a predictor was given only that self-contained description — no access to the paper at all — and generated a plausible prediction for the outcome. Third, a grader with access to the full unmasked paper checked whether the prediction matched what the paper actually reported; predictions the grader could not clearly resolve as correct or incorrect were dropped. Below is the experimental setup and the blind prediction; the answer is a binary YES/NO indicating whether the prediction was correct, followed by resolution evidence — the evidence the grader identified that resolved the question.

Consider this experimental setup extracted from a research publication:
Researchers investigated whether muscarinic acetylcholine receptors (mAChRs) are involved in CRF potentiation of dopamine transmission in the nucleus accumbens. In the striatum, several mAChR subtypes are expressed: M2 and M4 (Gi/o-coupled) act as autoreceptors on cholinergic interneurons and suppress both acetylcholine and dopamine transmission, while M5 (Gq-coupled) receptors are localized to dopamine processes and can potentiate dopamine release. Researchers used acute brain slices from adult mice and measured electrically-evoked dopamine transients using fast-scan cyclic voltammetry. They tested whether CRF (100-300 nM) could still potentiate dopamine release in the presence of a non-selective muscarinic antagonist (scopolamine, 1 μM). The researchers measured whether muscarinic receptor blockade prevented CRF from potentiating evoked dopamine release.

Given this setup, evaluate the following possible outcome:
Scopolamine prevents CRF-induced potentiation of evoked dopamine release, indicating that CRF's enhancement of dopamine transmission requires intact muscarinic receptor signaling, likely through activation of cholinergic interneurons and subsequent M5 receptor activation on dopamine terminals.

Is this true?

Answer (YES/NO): NO